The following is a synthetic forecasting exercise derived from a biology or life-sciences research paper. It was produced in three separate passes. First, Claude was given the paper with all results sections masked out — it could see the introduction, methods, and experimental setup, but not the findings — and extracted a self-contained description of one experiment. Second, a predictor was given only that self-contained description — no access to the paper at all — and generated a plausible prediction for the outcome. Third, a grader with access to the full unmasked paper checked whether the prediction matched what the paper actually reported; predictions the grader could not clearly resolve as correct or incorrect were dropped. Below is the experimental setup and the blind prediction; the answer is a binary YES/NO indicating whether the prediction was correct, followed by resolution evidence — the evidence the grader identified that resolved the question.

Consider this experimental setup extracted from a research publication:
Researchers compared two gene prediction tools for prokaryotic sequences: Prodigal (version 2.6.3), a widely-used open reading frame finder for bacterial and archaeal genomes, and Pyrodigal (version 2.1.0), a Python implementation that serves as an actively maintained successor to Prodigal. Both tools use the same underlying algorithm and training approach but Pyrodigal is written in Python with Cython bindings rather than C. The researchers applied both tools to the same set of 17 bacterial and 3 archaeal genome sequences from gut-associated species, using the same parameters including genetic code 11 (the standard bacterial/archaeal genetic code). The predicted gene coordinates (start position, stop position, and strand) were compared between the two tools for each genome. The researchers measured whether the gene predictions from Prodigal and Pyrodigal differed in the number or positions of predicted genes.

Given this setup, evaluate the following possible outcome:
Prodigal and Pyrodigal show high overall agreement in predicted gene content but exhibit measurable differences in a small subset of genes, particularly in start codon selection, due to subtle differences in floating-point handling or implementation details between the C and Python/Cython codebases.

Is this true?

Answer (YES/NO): NO